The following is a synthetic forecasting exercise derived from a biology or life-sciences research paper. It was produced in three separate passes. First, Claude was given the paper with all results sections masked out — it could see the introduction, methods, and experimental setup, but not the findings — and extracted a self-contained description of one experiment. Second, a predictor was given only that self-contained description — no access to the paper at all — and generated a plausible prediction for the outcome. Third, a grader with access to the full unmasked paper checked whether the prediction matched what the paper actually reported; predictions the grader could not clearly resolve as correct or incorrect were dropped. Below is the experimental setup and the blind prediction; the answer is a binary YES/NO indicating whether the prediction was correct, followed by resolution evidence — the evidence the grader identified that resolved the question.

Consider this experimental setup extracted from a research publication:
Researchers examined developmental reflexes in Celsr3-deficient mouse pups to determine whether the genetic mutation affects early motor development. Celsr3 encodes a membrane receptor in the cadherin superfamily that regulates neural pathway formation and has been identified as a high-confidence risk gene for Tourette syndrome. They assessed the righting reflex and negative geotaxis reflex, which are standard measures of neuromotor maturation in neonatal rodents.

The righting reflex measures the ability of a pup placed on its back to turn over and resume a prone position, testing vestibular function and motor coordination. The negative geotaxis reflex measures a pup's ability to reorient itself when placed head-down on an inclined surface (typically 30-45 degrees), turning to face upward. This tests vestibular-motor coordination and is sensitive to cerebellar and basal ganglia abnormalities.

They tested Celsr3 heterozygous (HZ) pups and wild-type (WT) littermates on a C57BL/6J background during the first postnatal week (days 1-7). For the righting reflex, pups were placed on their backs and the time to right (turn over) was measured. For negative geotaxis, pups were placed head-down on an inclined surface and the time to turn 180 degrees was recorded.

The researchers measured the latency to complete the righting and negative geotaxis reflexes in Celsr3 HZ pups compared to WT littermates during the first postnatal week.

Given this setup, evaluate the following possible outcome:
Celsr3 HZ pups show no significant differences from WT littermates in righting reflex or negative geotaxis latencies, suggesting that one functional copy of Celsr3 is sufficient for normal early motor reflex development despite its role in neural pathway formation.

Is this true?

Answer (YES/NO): YES